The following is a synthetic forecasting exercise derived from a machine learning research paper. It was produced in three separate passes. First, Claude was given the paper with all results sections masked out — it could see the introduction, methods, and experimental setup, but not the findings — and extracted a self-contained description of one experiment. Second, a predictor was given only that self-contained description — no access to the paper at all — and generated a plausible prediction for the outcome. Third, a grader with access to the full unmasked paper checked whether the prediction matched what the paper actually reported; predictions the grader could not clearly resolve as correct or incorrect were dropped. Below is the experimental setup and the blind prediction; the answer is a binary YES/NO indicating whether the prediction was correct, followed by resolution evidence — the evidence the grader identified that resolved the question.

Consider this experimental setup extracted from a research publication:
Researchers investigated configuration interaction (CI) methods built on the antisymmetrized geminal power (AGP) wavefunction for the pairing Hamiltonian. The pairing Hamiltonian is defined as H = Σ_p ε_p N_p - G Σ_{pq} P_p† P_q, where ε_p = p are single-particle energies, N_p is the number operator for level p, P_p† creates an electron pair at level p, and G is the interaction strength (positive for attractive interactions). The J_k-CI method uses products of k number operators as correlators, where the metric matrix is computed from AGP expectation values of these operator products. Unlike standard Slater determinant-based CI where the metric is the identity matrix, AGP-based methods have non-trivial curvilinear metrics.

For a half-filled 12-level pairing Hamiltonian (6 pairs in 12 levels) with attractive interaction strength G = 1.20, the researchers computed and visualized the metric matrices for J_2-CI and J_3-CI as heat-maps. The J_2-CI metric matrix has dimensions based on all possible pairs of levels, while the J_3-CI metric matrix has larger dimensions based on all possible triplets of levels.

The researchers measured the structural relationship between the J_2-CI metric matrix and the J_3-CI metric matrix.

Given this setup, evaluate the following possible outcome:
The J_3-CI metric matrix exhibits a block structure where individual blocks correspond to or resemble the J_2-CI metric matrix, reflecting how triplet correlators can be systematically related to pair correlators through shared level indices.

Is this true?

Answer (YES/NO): NO